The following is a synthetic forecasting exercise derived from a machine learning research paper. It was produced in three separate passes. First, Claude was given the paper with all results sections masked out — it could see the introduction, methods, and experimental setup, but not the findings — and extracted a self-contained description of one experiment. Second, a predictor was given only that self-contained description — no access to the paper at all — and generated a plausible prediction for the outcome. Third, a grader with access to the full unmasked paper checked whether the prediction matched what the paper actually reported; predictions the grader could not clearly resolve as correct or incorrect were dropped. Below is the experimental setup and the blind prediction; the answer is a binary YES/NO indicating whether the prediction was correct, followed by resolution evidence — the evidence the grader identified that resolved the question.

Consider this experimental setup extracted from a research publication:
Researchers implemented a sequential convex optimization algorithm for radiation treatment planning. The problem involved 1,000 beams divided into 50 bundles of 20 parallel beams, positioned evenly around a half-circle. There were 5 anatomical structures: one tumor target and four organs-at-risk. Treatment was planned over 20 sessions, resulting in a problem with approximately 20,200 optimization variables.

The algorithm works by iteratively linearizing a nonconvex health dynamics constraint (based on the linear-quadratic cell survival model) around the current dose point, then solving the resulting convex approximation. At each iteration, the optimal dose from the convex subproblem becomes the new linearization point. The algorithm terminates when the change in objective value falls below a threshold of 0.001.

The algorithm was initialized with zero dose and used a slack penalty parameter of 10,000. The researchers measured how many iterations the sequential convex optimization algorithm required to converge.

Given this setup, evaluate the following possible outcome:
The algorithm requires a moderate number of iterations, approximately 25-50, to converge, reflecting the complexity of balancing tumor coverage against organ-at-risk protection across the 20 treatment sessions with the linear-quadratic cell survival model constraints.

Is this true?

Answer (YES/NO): NO